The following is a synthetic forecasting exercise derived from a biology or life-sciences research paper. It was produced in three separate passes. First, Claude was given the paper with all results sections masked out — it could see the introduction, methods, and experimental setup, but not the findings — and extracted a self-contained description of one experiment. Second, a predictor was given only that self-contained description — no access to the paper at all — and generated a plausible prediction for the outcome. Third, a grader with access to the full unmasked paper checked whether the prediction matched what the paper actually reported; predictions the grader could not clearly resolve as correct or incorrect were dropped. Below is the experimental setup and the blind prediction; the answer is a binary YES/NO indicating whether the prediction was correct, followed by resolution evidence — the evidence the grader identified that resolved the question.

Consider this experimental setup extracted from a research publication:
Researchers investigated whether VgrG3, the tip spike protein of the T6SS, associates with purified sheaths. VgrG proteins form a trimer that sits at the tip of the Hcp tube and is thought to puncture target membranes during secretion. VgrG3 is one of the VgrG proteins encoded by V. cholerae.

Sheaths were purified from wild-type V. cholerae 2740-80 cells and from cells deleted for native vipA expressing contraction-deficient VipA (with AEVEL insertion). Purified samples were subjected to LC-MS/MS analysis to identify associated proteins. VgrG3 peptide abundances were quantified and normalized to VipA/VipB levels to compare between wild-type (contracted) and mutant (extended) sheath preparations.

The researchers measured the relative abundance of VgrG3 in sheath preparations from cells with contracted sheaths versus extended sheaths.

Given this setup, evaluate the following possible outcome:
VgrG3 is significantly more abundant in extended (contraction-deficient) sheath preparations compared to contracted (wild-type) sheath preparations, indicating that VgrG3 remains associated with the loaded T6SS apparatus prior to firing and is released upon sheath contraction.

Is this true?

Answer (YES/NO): YES